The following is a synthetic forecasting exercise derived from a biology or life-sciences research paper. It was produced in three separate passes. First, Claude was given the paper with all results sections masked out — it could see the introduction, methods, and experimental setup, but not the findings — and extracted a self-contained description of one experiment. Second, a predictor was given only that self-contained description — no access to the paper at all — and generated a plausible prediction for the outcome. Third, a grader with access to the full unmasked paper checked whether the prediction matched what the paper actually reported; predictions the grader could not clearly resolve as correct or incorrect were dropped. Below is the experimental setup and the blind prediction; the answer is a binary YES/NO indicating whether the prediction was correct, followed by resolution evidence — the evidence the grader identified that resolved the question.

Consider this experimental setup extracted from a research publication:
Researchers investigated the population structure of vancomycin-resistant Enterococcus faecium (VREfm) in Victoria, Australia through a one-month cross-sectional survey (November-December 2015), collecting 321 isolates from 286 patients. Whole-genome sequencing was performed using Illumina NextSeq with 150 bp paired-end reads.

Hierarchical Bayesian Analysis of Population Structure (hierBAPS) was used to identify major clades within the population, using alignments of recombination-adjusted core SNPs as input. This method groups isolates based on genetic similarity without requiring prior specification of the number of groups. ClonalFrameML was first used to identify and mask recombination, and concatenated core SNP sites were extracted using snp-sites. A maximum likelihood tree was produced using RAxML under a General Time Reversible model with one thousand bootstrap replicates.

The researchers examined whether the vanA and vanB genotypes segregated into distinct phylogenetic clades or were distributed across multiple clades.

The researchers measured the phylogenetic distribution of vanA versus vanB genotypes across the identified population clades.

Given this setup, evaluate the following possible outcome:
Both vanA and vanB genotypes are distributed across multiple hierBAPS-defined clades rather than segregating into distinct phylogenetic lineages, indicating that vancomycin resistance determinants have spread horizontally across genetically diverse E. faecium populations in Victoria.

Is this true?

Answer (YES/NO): NO